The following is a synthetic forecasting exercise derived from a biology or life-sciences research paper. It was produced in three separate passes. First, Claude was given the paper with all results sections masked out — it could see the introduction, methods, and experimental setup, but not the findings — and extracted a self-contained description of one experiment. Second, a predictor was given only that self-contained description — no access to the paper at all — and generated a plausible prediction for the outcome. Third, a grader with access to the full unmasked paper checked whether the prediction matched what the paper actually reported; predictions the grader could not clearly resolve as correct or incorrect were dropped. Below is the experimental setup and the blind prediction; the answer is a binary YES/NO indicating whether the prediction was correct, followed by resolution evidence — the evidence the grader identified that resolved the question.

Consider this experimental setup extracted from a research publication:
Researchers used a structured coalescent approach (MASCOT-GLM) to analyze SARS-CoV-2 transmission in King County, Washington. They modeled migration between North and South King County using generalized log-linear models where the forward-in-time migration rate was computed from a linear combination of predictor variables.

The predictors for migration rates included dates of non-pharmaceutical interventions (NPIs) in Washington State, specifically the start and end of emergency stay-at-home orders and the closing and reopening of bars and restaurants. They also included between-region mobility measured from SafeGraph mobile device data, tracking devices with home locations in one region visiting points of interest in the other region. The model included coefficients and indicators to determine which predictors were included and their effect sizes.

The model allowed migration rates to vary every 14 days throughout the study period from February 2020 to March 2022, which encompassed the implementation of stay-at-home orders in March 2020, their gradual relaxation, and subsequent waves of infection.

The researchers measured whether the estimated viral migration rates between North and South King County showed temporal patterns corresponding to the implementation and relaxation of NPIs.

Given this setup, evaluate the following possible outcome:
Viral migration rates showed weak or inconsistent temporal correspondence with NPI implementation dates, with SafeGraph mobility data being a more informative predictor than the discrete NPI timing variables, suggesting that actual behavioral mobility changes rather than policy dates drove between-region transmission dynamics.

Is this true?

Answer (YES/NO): NO